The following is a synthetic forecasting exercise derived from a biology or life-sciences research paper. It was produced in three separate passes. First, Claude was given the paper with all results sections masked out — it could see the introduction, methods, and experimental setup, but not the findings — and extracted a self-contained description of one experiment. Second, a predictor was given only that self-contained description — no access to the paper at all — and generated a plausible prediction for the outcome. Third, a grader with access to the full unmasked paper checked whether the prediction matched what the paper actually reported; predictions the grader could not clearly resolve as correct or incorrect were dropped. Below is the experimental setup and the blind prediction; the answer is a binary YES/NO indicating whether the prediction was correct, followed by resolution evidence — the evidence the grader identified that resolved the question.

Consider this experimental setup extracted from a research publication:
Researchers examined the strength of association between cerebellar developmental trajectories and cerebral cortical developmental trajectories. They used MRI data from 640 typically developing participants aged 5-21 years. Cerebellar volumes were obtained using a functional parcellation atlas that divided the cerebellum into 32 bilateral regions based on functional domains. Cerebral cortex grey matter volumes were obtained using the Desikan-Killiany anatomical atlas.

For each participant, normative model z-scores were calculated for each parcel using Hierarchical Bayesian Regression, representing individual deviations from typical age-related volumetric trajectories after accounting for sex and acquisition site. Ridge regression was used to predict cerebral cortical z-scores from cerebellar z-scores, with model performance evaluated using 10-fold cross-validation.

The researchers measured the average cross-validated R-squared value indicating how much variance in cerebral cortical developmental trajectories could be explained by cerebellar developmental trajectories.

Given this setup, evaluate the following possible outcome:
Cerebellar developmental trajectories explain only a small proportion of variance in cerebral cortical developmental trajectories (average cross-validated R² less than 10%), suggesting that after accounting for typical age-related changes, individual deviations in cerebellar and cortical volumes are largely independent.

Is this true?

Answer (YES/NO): NO